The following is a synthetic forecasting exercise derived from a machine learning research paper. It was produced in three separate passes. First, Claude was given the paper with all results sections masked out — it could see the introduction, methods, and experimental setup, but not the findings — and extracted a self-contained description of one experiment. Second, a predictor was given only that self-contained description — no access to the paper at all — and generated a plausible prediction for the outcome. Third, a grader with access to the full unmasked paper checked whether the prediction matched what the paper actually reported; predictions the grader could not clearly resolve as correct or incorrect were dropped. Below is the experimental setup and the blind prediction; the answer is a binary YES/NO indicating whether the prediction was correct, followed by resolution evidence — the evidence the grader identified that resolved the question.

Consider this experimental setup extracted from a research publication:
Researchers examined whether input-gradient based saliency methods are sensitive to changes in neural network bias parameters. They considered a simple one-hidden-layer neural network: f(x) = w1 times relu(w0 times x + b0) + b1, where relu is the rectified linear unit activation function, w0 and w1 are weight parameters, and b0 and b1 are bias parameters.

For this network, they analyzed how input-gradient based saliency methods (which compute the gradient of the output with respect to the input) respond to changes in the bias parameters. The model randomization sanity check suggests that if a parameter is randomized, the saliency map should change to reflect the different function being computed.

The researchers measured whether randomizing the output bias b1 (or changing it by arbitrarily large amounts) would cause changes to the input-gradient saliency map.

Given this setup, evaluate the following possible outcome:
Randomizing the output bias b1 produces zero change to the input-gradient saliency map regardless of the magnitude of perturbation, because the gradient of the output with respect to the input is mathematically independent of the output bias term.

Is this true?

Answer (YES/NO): YES